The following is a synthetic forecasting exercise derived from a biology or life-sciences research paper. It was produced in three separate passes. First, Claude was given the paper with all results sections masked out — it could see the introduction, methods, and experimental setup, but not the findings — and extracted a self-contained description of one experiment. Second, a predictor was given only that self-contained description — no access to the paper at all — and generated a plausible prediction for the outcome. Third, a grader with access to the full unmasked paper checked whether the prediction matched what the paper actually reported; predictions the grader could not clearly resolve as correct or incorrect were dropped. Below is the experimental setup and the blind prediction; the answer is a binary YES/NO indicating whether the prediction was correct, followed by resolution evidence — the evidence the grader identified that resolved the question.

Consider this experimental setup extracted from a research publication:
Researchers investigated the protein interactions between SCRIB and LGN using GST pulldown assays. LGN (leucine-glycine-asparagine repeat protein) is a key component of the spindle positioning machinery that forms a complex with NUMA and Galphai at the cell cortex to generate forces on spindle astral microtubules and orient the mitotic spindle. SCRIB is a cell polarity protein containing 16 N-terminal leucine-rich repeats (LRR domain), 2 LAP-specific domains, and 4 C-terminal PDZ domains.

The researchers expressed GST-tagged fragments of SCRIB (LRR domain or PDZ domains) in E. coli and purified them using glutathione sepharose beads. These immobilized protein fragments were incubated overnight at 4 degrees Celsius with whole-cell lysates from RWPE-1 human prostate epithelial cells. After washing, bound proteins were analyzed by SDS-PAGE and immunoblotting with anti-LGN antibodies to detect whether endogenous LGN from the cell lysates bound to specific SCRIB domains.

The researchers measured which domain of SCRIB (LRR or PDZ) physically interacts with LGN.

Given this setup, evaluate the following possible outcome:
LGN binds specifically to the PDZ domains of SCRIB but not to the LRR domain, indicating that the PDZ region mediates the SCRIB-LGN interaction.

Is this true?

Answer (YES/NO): YES